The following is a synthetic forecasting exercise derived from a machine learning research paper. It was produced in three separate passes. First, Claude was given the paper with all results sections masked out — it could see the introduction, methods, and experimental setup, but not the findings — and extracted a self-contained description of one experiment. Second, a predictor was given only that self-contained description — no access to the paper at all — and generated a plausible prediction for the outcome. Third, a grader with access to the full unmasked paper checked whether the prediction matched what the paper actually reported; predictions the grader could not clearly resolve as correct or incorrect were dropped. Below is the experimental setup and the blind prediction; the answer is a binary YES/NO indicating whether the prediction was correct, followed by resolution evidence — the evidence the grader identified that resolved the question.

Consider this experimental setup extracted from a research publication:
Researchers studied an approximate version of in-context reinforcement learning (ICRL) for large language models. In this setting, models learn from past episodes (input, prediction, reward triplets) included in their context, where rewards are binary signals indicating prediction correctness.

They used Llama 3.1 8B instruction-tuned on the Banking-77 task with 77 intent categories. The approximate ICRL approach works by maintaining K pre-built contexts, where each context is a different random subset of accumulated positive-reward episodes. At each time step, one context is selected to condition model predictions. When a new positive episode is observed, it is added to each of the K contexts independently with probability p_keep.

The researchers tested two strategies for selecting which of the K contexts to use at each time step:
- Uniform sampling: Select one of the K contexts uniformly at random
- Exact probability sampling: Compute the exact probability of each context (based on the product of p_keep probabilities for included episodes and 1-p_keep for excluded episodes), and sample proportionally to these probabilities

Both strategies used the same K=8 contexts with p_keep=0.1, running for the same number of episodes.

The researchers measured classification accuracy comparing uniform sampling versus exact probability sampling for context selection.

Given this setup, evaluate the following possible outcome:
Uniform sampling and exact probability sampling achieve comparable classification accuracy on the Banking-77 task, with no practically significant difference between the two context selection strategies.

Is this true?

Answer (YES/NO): NO